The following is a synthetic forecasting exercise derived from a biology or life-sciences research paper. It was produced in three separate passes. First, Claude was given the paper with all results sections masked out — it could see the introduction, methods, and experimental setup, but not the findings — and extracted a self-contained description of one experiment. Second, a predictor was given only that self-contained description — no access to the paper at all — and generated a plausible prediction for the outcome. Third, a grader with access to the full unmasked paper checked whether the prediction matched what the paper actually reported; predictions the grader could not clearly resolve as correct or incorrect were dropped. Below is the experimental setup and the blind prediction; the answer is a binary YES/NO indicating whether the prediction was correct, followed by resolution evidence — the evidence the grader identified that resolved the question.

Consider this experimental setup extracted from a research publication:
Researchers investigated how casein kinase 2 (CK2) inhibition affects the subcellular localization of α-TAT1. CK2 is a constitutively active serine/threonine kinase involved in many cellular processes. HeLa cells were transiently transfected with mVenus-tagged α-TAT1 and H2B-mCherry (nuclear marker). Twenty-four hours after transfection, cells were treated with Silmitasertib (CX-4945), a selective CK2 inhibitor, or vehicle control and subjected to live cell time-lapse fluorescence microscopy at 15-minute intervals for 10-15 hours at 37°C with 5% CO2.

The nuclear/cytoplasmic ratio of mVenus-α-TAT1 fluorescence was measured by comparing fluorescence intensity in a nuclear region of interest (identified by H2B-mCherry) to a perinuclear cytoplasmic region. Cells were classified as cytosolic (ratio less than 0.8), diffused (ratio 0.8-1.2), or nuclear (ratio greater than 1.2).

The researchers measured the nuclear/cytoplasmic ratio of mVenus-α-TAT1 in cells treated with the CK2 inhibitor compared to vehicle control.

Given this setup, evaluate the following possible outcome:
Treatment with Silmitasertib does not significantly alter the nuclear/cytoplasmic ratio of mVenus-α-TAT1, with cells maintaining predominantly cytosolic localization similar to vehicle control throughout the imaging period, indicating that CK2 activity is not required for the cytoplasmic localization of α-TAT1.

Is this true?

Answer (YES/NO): NO